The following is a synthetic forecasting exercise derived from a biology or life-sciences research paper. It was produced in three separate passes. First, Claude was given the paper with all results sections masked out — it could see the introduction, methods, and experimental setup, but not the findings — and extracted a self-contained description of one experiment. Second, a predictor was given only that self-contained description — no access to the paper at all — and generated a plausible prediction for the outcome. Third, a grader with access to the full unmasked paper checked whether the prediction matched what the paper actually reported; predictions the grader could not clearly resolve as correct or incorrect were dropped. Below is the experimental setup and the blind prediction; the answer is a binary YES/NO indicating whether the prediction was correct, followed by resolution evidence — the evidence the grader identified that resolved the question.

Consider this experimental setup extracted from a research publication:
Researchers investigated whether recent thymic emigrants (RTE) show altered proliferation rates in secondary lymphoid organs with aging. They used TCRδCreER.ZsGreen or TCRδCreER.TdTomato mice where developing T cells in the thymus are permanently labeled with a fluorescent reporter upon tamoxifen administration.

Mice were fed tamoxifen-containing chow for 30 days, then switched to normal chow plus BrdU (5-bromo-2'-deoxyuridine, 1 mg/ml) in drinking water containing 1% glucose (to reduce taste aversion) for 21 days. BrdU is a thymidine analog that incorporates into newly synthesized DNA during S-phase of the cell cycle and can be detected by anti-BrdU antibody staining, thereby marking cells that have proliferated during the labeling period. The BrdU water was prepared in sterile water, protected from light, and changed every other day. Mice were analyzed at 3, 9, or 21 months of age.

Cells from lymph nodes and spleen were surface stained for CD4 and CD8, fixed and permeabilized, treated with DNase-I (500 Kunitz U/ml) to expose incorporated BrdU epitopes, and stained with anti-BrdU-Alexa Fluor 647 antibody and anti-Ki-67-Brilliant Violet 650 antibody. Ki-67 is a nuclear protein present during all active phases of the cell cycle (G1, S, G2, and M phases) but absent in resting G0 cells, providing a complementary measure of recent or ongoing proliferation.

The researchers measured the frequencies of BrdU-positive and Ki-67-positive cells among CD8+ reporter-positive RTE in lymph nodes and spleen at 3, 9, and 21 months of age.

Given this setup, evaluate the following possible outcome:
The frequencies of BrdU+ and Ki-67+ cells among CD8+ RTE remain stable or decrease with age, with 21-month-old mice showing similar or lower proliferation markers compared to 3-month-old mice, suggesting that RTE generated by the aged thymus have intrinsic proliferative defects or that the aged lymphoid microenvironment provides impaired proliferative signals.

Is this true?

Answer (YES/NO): NO